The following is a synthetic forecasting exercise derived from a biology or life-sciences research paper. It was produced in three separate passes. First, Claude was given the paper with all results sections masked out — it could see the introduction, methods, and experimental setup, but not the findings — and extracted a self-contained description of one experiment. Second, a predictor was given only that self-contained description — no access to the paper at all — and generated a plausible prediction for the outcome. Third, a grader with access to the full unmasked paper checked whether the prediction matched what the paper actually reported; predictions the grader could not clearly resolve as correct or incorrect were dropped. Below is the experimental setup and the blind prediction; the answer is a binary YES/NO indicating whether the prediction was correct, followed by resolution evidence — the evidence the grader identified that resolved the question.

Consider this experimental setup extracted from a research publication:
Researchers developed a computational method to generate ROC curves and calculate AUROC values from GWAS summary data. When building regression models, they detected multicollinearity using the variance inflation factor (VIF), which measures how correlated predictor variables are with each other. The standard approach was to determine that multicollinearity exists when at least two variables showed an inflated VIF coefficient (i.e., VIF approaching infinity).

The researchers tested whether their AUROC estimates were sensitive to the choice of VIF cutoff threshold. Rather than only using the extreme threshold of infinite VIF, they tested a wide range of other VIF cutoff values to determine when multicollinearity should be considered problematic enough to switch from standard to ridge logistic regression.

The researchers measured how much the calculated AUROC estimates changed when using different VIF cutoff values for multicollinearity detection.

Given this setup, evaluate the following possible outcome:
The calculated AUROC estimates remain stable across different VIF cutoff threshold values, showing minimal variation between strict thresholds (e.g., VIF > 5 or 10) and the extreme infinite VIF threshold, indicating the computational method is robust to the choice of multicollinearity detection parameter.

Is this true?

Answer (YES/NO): YES